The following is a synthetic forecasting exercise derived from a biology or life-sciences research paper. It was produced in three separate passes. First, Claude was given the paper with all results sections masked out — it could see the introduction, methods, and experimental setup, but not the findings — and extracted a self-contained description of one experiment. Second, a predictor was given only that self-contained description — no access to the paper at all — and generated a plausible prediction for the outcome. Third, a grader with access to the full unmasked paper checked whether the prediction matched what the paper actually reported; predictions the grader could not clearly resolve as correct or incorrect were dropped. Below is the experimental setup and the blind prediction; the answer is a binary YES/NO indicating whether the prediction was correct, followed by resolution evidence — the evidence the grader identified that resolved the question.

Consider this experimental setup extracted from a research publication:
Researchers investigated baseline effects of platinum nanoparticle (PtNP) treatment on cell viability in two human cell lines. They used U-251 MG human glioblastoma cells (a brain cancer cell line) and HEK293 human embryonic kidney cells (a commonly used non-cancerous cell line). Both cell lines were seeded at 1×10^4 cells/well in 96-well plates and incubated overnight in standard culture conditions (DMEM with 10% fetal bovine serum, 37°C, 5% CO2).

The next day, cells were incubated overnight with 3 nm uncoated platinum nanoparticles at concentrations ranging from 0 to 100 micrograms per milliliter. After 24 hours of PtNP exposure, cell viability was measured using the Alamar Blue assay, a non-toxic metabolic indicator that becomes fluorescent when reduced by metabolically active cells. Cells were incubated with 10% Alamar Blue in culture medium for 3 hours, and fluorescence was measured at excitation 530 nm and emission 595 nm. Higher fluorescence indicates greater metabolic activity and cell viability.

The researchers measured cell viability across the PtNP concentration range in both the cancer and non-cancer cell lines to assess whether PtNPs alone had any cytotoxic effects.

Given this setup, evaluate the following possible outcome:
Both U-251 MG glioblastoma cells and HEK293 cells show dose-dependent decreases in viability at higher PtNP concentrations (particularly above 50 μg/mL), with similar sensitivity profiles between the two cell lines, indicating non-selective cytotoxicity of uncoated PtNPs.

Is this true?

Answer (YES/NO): NO